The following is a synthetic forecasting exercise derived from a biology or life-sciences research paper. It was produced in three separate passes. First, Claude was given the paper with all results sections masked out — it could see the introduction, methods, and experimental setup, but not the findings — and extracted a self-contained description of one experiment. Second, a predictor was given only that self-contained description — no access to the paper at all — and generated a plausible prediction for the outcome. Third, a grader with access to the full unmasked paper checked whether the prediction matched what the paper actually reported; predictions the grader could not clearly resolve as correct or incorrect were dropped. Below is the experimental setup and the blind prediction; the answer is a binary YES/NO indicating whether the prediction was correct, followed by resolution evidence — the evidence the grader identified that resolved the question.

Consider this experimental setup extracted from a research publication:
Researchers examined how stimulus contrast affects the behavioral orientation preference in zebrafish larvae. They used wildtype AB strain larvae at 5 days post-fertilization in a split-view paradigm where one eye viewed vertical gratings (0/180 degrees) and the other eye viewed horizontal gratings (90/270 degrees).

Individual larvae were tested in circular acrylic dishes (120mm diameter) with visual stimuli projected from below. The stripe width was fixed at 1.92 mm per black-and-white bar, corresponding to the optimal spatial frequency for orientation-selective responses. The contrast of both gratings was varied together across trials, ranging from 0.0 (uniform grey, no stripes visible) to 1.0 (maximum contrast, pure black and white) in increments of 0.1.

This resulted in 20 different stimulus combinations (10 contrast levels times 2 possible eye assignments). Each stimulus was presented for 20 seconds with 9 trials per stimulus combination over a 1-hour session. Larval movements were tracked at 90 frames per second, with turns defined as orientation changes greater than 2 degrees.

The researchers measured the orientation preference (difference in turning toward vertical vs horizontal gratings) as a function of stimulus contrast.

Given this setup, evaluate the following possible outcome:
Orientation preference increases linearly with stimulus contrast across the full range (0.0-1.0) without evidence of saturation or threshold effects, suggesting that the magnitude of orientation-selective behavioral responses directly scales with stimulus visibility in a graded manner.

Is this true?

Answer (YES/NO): NO